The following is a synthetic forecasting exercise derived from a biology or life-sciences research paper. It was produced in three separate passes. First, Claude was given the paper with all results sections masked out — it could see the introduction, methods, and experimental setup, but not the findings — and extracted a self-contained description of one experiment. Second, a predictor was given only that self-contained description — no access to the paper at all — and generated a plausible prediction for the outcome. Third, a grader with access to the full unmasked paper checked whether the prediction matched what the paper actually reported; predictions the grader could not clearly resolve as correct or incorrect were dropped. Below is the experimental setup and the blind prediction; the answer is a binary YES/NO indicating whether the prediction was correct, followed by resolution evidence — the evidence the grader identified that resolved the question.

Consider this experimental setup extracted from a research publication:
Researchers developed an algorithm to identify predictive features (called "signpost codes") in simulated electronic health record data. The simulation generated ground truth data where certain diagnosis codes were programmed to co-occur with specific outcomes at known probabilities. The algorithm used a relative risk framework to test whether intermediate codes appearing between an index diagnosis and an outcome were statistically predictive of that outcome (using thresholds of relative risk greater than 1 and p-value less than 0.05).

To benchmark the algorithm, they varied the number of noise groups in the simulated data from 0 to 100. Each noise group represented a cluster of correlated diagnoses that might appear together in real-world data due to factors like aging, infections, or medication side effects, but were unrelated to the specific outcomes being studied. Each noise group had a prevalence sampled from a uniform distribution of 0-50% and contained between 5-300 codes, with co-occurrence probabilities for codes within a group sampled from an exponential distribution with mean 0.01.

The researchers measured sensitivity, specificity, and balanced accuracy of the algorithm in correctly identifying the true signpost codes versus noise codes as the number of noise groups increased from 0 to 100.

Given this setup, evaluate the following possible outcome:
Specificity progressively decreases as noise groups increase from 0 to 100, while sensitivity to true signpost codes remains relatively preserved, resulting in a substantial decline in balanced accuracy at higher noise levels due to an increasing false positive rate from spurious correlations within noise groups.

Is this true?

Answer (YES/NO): NO